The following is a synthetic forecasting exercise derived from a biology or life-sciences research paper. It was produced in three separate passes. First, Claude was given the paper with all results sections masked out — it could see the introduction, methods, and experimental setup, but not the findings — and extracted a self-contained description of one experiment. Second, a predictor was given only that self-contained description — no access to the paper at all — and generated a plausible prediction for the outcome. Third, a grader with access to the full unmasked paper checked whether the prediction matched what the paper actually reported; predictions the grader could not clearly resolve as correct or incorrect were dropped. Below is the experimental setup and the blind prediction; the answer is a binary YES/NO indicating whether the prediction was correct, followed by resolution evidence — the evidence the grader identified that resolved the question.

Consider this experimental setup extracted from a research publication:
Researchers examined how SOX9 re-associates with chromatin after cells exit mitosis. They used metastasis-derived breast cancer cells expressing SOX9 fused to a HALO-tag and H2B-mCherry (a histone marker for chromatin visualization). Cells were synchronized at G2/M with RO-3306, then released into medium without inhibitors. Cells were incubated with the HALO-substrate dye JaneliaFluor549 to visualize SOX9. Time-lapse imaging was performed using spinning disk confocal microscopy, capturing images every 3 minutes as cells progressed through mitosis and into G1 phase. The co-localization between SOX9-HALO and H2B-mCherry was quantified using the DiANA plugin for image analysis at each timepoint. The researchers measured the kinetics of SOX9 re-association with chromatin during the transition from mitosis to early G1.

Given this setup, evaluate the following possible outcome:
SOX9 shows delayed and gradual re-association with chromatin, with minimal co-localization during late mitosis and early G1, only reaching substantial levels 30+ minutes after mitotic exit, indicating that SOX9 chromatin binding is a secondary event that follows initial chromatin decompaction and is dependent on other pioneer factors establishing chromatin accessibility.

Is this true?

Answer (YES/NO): NO